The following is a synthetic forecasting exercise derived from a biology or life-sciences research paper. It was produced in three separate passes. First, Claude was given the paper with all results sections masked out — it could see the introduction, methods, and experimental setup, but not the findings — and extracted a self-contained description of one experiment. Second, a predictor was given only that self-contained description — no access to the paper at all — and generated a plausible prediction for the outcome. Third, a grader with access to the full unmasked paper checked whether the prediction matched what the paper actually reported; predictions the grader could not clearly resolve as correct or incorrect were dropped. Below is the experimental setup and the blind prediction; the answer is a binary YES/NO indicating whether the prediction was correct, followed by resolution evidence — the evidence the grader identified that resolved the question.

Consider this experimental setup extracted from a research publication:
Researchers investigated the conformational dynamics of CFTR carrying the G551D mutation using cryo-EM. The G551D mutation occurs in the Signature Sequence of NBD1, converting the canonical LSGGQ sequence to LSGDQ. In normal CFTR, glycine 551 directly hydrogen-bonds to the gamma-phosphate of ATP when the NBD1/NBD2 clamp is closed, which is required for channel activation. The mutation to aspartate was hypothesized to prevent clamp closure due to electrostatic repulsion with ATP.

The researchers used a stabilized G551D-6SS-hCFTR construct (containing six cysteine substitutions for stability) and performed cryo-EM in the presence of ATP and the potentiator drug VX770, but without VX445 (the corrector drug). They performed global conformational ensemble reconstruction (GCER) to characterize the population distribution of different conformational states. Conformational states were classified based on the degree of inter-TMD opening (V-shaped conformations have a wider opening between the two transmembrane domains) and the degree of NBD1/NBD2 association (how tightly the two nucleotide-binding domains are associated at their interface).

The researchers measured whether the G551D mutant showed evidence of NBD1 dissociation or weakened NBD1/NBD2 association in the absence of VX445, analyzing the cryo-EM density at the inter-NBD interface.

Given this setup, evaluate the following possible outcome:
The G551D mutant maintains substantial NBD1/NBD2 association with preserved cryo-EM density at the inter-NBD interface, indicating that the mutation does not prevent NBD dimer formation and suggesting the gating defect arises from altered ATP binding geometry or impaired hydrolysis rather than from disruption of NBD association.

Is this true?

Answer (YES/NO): NO